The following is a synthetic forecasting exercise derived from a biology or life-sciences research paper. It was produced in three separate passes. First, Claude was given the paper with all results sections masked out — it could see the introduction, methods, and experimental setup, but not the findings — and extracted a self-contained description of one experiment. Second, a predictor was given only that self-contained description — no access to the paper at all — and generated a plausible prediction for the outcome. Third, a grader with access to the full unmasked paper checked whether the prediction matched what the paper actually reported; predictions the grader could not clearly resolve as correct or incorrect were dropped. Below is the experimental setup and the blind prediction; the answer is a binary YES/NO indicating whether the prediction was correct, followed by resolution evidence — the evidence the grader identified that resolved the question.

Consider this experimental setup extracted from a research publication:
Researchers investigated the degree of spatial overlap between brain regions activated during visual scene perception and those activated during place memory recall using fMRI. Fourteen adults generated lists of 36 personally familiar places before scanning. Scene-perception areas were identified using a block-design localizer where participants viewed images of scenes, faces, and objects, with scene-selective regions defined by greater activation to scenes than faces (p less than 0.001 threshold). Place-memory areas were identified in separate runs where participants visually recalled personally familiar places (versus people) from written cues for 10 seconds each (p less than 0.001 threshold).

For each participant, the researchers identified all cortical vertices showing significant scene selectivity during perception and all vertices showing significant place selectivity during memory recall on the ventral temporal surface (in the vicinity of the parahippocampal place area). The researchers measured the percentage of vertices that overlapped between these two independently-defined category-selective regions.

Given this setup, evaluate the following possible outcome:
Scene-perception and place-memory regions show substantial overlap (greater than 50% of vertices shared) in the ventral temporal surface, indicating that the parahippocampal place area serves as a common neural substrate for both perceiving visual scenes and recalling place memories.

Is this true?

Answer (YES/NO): NO